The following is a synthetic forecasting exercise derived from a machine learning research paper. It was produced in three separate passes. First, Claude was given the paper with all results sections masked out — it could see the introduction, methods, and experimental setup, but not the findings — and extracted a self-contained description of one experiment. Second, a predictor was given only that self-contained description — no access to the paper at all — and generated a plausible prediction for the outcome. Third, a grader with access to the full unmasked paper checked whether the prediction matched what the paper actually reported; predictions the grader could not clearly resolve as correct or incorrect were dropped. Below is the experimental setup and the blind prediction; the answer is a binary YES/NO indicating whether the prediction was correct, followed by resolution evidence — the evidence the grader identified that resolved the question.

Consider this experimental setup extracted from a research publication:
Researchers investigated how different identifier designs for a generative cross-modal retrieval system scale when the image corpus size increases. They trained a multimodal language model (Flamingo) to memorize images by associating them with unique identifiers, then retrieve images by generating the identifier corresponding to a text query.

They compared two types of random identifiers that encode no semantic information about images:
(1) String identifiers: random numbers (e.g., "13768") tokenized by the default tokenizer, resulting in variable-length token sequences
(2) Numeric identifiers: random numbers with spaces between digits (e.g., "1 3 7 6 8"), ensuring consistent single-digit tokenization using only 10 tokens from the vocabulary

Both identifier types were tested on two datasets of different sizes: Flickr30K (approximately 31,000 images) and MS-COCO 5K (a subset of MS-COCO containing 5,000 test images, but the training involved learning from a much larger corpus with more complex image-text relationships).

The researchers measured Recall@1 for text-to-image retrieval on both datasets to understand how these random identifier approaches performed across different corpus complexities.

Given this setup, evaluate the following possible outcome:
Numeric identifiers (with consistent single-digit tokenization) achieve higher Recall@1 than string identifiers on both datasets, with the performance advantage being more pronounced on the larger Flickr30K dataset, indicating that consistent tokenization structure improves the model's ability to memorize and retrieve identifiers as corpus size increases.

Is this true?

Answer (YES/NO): NO